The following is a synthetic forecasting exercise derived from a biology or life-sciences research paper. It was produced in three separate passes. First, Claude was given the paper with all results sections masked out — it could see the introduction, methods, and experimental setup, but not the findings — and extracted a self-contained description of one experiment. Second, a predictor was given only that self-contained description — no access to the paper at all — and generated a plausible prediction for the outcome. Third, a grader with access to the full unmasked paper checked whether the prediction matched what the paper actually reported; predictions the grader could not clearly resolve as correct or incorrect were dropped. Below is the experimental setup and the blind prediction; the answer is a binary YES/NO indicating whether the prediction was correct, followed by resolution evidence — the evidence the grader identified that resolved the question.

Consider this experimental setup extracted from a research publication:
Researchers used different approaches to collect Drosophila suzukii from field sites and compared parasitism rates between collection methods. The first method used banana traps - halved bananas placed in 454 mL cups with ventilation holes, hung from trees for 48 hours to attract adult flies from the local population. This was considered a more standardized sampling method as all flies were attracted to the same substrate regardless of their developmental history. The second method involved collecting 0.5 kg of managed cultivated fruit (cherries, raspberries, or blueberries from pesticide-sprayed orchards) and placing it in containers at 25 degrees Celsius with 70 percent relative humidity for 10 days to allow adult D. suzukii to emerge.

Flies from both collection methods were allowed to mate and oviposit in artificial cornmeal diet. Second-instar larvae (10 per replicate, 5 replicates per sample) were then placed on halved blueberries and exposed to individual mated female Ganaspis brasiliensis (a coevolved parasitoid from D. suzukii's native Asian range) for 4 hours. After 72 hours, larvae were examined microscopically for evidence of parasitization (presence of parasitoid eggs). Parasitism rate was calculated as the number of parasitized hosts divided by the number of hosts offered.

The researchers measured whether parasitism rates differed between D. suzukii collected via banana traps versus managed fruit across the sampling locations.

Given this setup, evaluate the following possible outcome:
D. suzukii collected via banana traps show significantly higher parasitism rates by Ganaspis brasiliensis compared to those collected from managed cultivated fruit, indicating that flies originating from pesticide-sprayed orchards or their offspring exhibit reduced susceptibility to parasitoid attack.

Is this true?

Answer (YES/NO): YES